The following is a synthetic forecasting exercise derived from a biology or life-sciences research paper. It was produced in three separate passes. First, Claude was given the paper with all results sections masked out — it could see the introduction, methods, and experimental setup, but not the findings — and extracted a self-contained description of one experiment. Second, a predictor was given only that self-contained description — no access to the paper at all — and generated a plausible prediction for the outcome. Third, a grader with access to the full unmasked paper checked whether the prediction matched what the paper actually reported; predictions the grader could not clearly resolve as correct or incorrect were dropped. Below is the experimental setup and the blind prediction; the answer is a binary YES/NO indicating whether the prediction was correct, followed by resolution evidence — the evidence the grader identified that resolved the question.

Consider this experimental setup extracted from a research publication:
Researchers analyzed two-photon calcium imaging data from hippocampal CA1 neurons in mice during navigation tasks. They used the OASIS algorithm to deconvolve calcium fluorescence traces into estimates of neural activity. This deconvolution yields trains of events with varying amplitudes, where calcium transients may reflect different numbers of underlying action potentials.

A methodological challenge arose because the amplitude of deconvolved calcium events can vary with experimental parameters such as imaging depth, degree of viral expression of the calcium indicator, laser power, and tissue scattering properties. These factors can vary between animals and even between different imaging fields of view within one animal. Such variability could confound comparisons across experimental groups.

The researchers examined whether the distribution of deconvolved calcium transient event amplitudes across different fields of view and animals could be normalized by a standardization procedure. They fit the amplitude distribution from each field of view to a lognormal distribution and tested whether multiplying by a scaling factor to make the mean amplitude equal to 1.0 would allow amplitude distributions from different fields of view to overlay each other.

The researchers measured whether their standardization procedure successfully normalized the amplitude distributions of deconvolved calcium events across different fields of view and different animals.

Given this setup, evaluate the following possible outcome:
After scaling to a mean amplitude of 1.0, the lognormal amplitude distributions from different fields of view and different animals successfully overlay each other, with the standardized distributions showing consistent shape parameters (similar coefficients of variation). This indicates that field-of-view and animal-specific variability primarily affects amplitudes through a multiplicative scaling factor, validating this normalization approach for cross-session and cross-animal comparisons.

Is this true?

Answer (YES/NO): YES